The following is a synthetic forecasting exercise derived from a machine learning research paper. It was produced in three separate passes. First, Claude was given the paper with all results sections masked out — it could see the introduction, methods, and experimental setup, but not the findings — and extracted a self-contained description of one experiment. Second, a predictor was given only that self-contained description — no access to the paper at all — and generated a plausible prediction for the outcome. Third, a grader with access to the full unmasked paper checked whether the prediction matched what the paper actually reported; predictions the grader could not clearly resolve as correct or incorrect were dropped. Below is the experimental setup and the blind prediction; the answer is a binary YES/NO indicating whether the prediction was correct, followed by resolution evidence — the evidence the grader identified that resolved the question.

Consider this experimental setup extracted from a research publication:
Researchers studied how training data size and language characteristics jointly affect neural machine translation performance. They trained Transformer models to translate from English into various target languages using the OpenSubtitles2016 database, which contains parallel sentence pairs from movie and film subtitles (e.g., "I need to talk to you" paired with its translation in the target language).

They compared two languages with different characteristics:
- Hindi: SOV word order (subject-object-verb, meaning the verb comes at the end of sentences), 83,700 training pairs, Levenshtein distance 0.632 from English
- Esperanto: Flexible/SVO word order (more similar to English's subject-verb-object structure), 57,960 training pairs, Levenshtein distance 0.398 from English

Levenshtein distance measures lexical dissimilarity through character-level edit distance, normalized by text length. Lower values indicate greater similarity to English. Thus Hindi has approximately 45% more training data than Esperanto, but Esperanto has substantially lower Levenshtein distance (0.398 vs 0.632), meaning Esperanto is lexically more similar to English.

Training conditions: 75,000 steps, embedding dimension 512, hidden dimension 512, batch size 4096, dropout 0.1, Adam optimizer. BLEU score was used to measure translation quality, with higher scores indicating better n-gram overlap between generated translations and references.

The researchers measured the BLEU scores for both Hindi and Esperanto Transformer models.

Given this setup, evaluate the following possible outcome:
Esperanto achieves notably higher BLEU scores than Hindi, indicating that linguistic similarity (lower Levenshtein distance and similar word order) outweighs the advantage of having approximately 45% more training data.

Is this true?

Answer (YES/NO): NO